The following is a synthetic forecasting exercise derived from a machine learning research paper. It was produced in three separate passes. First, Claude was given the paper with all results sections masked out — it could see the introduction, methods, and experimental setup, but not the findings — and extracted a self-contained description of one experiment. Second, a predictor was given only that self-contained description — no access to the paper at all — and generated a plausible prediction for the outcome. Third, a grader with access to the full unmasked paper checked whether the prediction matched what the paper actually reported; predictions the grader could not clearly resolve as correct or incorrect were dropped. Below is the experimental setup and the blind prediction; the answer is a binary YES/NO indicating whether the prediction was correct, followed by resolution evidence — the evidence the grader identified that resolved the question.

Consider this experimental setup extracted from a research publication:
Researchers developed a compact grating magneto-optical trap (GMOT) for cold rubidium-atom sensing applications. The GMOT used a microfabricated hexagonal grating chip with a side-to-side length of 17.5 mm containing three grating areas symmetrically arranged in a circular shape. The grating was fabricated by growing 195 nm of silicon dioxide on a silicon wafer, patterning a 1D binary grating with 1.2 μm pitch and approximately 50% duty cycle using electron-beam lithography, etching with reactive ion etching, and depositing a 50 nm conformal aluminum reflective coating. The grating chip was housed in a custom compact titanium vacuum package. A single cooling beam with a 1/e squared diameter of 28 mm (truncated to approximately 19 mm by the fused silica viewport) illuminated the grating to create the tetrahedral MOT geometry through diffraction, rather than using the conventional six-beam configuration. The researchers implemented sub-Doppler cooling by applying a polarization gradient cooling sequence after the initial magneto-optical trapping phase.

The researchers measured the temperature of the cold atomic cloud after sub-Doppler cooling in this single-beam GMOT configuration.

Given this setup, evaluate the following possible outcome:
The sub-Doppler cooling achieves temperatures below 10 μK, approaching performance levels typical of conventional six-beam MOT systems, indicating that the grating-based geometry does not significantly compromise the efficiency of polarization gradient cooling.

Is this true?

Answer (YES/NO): NO